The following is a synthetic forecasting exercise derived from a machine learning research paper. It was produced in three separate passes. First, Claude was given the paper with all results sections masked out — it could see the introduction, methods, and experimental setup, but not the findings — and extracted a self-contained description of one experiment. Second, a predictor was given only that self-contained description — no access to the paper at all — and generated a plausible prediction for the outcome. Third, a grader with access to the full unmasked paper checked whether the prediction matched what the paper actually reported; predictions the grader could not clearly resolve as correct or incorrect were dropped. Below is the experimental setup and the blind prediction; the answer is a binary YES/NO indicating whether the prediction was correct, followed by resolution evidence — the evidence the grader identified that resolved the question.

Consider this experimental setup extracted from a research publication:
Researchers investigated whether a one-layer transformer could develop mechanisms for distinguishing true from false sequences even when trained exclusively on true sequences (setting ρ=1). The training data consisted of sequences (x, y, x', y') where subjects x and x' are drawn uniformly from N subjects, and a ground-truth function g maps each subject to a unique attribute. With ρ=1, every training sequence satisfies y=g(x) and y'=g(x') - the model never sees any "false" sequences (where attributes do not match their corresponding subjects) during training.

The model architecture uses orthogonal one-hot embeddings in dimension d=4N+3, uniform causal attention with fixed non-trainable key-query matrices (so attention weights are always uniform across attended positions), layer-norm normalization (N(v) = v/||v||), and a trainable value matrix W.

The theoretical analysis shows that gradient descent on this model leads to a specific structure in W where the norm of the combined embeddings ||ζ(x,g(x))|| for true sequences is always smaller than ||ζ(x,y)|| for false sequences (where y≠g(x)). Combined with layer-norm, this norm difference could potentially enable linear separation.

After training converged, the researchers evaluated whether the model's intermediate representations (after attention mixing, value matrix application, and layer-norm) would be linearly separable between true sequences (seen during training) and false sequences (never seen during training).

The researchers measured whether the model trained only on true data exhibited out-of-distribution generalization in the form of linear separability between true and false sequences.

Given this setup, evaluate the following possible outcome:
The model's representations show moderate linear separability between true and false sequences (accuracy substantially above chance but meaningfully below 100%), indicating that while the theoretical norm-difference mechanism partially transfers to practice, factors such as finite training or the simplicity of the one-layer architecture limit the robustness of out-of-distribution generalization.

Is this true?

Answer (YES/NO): NO